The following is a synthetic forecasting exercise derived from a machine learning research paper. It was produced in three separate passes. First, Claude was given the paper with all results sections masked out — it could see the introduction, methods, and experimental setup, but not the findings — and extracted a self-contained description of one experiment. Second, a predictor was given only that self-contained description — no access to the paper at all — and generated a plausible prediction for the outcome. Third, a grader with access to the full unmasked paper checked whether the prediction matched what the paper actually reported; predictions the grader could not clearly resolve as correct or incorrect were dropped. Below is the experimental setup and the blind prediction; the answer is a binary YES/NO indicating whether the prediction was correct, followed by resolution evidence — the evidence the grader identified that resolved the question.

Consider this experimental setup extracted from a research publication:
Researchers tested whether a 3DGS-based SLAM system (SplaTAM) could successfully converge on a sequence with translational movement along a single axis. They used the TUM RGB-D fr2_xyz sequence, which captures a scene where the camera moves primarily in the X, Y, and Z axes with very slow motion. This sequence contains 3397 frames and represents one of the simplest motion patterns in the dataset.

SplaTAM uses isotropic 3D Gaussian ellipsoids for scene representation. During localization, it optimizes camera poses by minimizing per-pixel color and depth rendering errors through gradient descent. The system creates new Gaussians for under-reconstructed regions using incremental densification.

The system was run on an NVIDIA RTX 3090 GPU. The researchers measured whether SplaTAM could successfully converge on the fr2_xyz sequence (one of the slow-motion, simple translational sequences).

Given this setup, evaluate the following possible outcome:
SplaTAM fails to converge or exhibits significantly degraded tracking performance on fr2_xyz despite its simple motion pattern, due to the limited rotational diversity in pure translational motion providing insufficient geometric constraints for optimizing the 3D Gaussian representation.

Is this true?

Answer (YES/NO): NO